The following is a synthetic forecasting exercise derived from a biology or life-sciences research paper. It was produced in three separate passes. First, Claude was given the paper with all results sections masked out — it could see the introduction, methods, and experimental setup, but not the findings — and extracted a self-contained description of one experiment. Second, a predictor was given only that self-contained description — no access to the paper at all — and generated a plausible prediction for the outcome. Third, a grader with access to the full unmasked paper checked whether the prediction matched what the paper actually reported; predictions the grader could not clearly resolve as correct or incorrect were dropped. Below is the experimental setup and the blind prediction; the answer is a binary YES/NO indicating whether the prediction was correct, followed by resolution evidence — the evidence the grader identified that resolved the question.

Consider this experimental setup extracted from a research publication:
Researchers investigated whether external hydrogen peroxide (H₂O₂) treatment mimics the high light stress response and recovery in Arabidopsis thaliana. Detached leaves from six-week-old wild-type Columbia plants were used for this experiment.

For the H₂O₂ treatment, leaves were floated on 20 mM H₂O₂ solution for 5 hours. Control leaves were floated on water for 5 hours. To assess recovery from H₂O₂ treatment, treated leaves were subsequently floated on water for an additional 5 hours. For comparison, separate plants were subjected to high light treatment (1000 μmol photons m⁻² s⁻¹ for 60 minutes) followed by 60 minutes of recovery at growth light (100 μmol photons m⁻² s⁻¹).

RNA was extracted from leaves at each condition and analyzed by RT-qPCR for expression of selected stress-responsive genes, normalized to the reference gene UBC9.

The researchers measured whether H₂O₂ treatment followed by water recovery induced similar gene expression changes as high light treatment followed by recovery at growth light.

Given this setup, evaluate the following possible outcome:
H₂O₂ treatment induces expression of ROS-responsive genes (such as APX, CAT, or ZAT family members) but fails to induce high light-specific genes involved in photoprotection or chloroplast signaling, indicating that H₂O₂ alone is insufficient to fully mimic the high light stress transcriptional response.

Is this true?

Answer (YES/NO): NO